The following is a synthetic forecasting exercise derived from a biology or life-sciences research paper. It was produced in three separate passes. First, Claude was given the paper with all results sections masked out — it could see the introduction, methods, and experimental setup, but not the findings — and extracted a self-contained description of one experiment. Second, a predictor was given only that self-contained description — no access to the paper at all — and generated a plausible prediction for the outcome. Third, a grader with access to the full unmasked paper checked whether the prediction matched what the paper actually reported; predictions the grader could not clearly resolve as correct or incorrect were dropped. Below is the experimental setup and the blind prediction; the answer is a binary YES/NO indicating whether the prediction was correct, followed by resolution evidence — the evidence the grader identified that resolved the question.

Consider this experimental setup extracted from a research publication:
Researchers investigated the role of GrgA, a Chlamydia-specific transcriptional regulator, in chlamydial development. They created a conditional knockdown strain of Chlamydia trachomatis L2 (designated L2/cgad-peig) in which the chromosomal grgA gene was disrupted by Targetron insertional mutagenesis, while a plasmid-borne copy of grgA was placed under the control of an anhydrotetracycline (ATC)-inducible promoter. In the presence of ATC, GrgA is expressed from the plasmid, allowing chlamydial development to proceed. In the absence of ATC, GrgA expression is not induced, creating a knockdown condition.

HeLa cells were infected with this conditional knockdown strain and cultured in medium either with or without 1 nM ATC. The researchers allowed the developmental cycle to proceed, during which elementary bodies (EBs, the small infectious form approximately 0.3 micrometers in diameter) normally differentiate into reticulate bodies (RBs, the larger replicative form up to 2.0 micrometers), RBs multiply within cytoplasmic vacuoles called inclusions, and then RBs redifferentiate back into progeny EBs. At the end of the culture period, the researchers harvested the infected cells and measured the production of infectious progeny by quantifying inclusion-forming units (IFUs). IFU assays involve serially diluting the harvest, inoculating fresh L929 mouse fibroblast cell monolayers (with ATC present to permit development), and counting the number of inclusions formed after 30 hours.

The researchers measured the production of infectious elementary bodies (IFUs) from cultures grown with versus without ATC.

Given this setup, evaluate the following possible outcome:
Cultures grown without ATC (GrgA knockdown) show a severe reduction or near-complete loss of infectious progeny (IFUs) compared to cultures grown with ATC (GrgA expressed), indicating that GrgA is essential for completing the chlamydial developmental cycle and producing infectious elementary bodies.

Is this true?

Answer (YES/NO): YES